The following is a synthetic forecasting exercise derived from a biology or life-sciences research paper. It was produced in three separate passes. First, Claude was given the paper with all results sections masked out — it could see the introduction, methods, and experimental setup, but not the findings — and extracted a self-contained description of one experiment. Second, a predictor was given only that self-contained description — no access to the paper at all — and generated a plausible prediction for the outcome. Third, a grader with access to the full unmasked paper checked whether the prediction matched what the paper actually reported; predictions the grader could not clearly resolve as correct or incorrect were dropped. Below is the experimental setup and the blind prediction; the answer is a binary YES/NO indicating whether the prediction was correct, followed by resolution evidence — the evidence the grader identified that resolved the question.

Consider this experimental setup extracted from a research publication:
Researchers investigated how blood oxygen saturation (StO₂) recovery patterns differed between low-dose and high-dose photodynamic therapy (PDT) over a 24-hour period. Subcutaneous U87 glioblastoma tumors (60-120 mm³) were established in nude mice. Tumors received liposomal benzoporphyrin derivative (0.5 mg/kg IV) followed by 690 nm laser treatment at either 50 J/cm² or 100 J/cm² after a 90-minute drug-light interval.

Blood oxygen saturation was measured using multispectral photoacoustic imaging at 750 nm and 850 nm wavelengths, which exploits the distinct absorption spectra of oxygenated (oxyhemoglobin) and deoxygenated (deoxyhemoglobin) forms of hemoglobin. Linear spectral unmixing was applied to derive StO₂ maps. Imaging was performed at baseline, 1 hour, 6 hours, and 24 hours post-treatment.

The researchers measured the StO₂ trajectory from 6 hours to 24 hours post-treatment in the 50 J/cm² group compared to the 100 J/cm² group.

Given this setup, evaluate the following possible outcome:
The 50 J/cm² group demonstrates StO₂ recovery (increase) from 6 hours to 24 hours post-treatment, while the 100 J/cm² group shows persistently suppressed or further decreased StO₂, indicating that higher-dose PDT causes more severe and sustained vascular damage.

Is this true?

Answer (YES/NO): NO